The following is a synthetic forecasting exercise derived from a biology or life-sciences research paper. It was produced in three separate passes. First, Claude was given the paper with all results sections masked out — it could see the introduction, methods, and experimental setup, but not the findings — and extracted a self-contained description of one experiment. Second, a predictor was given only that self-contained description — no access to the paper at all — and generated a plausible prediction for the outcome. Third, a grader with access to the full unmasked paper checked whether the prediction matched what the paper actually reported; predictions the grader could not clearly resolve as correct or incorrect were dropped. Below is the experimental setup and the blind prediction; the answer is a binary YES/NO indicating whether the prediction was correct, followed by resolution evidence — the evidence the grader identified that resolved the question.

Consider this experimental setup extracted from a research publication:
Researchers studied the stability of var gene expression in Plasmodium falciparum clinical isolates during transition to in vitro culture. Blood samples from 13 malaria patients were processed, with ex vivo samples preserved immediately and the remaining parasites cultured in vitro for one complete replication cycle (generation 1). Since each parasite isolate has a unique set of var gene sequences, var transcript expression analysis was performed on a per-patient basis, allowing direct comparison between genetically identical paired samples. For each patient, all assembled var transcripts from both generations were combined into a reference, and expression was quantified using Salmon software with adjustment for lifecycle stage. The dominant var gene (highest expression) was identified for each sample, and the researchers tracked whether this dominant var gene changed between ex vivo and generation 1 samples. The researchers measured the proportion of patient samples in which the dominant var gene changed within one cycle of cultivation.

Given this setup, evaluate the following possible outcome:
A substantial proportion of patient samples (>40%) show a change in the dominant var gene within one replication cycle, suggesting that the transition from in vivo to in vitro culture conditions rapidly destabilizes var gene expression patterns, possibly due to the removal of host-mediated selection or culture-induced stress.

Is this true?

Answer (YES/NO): NO